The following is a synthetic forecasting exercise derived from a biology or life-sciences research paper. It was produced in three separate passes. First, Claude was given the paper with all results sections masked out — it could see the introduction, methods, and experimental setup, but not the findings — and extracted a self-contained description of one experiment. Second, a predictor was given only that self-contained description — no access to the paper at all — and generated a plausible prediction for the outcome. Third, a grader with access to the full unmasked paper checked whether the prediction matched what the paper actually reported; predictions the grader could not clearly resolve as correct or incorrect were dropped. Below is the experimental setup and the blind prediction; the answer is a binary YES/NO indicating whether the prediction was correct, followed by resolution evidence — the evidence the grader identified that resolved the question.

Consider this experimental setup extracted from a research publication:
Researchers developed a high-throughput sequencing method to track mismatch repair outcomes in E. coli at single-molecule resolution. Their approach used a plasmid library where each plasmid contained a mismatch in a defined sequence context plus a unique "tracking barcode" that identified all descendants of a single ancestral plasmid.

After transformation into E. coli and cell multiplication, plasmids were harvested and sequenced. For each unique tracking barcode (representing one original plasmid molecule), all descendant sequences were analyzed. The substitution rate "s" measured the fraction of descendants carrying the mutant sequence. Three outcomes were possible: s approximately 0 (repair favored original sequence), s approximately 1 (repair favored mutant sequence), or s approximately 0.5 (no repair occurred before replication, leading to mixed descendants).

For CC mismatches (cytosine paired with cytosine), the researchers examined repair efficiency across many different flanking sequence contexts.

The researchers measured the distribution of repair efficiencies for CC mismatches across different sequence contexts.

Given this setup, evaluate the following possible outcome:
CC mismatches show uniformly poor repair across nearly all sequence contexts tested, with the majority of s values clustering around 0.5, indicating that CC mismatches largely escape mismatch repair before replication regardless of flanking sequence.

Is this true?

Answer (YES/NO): YES